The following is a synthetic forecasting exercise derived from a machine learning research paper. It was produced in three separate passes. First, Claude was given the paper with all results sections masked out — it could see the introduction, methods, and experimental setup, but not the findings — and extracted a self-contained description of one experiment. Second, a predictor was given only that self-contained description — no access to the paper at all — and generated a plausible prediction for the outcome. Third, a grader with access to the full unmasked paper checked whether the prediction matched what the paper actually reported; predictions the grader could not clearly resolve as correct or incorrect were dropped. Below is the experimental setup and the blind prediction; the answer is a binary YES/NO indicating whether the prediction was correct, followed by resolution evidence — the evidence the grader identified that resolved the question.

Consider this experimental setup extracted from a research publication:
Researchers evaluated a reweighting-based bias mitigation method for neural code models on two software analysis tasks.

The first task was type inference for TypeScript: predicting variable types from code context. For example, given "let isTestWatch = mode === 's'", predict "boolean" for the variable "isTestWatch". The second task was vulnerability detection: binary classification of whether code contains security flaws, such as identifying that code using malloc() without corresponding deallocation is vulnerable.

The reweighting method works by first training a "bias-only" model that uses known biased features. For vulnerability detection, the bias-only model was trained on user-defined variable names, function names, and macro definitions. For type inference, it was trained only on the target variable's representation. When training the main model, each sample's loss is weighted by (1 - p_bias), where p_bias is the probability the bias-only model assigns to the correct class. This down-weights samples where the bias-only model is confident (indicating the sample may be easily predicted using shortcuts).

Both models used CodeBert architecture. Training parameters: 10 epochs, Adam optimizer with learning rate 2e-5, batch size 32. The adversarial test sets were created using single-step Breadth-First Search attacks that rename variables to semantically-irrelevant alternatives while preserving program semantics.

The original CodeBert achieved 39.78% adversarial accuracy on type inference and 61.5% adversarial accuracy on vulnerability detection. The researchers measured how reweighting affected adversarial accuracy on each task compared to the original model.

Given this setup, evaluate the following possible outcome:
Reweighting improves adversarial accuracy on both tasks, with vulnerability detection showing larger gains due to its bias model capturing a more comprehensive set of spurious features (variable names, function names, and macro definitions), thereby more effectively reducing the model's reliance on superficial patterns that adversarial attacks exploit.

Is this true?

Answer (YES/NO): NO